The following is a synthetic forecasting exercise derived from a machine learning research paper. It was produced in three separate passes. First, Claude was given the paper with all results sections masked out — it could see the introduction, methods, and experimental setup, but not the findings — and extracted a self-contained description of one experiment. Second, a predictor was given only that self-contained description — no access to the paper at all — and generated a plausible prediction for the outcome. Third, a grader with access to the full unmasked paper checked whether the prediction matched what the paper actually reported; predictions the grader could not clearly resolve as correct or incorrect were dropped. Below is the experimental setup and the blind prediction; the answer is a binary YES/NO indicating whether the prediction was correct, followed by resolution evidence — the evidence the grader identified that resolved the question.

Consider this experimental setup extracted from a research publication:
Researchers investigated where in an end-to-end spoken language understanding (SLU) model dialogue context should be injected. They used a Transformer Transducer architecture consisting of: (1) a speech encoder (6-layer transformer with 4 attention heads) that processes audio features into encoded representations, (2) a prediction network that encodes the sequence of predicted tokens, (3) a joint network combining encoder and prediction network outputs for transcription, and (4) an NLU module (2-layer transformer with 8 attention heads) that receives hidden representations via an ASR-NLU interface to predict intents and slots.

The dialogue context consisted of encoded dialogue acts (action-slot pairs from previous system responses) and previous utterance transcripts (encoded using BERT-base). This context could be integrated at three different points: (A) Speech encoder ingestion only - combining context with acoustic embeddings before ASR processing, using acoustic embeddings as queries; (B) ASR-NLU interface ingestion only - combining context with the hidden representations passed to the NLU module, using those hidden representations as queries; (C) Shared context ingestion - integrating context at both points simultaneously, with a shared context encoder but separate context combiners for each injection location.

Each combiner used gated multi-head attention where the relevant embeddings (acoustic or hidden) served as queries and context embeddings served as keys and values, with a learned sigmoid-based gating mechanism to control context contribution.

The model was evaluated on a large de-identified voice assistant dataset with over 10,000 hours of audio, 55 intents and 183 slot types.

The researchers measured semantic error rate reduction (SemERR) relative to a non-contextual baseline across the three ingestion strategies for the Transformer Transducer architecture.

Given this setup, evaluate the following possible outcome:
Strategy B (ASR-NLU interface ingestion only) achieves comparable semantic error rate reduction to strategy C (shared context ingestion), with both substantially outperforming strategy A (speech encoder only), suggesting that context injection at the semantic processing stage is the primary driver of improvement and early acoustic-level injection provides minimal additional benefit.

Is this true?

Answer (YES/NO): NO